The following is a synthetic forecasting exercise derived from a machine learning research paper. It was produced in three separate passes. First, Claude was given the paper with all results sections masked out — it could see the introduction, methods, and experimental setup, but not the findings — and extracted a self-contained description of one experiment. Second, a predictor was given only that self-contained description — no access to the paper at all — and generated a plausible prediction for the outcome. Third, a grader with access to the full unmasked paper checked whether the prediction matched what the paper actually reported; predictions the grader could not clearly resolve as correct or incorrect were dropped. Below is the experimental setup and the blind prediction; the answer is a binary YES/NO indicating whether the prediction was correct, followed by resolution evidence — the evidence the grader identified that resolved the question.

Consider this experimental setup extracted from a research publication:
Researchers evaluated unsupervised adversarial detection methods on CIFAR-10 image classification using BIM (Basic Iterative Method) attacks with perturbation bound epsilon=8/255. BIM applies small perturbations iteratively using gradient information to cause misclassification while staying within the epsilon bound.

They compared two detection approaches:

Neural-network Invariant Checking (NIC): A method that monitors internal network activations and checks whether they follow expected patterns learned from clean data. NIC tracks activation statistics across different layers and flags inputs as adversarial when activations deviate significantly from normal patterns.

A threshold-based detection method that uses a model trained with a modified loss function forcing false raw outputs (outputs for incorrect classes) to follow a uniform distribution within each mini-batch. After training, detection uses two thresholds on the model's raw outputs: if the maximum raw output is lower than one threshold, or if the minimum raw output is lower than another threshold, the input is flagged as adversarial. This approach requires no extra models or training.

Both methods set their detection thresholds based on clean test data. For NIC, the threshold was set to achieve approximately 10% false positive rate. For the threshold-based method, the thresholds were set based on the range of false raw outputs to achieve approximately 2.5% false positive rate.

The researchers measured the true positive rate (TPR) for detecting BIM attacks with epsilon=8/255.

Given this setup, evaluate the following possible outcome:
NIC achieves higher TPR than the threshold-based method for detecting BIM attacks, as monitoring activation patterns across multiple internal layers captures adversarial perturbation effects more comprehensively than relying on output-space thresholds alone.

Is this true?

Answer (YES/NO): YES